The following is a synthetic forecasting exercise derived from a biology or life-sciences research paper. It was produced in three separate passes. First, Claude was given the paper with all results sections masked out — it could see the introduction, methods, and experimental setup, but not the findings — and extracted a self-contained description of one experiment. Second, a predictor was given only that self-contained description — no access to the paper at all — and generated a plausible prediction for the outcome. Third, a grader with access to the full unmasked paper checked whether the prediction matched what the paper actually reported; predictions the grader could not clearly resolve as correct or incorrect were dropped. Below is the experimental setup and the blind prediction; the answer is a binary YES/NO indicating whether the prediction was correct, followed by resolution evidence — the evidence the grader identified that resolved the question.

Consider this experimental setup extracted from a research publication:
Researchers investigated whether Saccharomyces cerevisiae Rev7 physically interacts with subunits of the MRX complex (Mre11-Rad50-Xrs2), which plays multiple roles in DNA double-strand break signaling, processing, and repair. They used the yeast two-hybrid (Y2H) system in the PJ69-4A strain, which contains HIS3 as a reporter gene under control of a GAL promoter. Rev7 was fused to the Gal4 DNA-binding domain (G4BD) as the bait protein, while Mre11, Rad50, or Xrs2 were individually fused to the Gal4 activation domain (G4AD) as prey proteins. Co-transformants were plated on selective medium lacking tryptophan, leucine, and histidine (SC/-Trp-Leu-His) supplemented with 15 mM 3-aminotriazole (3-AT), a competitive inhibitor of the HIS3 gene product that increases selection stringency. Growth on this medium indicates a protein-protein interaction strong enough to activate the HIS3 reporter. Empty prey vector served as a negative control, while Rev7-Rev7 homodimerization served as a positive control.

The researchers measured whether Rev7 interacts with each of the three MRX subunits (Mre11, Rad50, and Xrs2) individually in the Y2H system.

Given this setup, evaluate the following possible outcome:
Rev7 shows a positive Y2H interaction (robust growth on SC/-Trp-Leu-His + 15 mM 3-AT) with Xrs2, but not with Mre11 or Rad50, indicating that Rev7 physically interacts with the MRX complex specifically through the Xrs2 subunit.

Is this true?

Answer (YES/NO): NO